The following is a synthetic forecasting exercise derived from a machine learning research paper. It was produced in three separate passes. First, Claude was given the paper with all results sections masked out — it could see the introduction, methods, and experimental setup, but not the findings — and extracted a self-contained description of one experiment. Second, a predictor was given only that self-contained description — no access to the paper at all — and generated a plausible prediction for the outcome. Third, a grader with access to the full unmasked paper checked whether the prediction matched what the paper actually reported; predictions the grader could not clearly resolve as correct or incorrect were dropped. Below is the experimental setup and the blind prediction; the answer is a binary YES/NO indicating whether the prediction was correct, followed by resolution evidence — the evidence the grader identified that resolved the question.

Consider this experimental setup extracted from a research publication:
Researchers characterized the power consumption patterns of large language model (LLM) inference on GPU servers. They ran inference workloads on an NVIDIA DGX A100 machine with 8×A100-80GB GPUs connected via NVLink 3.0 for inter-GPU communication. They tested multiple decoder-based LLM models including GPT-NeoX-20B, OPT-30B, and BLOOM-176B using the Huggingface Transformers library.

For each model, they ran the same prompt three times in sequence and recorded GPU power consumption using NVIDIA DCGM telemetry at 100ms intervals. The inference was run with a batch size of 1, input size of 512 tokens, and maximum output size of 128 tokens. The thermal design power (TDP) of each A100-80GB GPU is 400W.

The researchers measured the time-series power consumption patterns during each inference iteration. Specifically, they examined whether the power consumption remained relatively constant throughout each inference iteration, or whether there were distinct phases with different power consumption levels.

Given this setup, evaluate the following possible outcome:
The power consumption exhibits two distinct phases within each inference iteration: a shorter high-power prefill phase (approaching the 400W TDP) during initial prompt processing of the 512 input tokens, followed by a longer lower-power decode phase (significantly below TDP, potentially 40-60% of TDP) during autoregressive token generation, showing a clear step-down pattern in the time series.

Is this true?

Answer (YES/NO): NO